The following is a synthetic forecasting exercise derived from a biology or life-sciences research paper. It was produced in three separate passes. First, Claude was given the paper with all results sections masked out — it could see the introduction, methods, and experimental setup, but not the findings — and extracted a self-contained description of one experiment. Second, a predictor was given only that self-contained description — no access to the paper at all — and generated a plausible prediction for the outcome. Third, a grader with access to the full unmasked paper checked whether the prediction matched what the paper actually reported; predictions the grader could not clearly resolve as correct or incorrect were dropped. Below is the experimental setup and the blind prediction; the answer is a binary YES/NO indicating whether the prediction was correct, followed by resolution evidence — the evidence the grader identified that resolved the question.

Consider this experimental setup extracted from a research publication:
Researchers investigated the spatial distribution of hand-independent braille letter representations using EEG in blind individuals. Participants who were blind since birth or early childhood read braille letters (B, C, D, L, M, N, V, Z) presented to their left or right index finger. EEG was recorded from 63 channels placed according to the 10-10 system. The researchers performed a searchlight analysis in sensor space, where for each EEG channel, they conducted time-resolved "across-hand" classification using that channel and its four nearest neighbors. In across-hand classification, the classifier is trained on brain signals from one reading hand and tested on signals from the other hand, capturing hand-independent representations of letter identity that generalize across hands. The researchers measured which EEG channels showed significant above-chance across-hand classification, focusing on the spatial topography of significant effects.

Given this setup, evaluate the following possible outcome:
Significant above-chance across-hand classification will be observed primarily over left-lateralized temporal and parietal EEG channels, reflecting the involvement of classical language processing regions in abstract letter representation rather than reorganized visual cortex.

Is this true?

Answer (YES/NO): NO